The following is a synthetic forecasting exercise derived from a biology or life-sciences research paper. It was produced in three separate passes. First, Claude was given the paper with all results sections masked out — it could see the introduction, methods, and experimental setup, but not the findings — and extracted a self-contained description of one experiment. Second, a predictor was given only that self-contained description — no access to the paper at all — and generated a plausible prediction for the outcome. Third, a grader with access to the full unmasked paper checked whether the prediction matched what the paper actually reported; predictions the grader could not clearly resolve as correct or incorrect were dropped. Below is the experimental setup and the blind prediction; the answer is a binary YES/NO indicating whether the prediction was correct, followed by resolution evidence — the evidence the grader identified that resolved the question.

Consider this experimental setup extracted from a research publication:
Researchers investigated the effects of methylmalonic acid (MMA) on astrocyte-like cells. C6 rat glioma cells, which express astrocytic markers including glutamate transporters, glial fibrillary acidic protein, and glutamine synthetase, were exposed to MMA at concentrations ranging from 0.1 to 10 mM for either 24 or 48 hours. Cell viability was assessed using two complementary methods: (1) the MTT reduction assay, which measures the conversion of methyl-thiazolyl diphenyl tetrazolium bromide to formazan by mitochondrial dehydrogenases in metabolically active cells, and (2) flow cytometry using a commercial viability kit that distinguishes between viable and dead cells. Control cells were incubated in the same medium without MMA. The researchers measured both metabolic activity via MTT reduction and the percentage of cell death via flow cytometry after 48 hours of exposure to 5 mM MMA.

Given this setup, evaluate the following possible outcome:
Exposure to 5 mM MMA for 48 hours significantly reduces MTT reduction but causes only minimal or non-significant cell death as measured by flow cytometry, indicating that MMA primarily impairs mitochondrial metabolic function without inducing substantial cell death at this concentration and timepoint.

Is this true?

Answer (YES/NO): YES